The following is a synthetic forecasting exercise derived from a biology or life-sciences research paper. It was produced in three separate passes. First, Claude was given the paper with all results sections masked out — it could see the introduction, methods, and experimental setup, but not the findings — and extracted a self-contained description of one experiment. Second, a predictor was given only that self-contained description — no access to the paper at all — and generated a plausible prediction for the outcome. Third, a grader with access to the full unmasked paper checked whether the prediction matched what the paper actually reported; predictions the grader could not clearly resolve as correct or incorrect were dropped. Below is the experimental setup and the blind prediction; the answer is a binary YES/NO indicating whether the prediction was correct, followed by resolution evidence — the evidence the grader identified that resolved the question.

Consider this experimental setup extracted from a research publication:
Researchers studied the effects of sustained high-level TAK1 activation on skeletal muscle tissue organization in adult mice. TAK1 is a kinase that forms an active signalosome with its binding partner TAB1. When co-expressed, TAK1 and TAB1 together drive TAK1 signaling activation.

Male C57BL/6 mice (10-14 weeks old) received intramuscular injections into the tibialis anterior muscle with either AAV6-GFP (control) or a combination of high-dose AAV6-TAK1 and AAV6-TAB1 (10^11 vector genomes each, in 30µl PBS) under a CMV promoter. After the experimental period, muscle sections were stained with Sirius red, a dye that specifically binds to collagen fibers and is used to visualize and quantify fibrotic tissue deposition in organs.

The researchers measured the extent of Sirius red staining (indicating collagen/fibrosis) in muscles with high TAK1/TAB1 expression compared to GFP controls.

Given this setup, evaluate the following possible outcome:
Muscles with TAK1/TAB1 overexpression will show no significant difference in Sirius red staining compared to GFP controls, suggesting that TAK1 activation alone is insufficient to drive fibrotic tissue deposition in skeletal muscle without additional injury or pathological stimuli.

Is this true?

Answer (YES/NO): NO